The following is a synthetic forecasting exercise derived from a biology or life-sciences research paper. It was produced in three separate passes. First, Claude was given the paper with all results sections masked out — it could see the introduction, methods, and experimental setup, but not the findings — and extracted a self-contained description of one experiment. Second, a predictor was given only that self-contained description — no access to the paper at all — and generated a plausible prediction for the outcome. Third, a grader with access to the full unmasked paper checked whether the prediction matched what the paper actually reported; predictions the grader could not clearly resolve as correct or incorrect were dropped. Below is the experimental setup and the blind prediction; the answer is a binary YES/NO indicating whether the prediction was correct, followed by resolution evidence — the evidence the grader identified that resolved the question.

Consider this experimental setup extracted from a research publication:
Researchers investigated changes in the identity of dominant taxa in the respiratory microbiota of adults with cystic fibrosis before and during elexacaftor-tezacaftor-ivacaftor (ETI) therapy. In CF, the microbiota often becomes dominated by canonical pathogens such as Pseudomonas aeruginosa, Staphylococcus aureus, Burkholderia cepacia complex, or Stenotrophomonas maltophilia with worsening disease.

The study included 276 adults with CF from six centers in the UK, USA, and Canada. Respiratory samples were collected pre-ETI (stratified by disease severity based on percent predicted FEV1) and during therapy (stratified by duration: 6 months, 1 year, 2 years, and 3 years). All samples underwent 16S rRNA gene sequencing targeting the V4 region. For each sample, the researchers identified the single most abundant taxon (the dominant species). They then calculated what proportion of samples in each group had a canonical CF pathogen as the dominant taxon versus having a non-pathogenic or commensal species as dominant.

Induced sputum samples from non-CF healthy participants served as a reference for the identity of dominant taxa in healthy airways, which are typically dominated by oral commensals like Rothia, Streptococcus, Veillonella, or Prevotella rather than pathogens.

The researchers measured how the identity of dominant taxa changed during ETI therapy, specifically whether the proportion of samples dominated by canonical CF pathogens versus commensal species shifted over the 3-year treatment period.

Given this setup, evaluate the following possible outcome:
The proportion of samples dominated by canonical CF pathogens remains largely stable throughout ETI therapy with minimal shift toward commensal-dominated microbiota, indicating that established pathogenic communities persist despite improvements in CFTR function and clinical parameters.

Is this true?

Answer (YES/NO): NO